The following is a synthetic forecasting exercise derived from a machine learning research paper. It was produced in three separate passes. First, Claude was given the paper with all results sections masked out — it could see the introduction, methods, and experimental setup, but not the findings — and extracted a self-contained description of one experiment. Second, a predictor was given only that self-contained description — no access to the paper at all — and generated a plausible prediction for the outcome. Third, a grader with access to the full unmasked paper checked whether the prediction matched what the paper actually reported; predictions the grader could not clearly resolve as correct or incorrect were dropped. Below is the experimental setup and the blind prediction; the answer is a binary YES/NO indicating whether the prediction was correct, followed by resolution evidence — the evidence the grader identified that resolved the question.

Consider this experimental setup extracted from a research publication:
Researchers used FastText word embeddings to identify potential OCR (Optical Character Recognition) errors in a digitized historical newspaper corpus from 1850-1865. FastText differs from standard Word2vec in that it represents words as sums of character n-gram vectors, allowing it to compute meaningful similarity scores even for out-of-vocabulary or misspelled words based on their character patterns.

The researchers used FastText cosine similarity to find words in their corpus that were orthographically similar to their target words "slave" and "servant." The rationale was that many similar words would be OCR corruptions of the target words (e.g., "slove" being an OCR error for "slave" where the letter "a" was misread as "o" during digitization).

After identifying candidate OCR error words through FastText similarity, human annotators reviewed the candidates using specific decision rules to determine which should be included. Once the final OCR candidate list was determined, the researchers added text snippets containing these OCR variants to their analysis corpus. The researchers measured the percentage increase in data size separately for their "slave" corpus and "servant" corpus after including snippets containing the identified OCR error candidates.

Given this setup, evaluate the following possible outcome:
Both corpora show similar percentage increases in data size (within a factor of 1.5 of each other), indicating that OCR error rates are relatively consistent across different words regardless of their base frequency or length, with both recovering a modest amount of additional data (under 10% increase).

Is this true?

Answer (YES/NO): YES